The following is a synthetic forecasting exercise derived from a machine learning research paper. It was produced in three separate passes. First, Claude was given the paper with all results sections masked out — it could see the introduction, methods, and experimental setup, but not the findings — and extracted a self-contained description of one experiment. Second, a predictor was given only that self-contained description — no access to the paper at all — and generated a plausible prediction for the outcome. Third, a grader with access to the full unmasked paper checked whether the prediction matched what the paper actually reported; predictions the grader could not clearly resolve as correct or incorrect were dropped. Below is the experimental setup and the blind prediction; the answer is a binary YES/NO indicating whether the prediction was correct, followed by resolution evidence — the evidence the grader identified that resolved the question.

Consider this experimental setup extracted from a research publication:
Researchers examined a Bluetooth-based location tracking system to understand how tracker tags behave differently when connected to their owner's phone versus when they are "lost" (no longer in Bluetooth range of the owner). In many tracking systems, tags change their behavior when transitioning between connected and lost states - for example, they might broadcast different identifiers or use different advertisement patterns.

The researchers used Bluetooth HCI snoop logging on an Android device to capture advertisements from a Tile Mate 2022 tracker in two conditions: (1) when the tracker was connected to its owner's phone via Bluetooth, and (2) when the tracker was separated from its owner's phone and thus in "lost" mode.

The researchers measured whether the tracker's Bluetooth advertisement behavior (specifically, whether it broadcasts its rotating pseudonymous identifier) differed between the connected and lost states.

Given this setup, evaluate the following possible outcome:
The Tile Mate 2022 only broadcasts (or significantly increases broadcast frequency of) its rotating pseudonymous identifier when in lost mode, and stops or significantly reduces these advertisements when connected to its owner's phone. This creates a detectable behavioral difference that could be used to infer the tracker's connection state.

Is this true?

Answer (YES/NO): NO